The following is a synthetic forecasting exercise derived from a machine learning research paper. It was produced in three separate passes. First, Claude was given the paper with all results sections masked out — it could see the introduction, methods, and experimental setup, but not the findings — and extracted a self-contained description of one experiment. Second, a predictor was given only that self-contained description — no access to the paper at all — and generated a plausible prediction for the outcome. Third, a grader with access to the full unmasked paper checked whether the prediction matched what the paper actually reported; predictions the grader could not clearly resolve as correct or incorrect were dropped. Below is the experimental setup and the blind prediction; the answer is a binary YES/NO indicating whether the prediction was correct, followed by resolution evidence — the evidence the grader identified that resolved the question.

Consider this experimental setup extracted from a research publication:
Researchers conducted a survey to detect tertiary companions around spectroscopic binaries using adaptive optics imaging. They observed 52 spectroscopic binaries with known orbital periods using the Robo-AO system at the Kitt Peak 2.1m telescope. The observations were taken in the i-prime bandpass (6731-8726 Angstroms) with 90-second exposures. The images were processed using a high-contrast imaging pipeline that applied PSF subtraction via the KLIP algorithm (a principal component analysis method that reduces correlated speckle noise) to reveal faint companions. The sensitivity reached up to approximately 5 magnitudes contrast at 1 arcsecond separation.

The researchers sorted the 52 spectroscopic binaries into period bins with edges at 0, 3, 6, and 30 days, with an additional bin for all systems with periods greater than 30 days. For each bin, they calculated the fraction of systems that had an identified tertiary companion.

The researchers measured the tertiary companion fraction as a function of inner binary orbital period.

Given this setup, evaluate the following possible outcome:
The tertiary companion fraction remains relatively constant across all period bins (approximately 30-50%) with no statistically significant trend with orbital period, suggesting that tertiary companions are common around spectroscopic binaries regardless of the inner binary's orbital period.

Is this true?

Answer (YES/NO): NO